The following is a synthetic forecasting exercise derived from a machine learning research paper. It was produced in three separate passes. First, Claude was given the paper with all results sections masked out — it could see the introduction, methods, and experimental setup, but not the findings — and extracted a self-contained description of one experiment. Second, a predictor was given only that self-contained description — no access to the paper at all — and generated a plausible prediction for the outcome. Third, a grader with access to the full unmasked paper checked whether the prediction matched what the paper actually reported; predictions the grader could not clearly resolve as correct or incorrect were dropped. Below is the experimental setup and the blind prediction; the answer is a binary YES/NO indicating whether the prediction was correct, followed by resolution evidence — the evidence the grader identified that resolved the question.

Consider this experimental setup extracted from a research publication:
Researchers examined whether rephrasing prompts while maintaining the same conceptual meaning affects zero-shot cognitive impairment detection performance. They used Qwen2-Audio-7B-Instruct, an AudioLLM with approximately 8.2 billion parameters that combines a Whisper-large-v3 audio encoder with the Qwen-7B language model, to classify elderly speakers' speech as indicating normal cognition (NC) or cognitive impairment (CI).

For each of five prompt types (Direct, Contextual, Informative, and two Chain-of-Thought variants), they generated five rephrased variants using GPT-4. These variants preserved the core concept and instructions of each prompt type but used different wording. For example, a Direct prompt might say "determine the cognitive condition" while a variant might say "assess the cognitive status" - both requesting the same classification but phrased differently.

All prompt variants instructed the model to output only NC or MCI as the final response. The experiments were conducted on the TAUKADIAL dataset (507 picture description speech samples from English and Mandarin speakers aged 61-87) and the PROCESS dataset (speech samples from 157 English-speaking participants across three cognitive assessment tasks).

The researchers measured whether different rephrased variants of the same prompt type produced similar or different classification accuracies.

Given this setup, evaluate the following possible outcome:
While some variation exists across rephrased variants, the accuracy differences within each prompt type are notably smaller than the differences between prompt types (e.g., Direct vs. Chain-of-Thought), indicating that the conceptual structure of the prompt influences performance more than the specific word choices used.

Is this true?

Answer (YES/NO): NO